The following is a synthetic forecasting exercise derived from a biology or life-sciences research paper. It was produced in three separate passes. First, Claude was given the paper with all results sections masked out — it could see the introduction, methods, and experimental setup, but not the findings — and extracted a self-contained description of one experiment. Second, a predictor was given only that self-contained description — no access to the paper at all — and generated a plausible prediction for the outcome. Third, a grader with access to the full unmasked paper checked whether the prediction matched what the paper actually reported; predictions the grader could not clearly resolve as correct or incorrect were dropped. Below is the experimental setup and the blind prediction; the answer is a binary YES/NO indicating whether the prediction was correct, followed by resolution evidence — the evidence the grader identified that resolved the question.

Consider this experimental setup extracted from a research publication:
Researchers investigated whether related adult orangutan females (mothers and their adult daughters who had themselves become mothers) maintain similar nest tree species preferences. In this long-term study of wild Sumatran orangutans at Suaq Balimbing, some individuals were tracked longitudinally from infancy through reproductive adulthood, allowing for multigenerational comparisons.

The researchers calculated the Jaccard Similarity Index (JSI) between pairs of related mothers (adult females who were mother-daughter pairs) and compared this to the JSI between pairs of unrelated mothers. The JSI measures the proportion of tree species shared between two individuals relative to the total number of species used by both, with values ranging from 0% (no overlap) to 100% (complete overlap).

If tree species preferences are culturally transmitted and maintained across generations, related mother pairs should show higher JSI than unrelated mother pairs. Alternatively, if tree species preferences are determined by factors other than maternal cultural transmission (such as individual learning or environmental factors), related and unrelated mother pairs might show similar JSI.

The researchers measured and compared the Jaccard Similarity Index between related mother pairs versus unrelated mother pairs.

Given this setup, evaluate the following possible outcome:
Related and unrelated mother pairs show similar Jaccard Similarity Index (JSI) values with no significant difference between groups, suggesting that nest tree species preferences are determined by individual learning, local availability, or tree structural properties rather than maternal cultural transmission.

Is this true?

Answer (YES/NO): NO